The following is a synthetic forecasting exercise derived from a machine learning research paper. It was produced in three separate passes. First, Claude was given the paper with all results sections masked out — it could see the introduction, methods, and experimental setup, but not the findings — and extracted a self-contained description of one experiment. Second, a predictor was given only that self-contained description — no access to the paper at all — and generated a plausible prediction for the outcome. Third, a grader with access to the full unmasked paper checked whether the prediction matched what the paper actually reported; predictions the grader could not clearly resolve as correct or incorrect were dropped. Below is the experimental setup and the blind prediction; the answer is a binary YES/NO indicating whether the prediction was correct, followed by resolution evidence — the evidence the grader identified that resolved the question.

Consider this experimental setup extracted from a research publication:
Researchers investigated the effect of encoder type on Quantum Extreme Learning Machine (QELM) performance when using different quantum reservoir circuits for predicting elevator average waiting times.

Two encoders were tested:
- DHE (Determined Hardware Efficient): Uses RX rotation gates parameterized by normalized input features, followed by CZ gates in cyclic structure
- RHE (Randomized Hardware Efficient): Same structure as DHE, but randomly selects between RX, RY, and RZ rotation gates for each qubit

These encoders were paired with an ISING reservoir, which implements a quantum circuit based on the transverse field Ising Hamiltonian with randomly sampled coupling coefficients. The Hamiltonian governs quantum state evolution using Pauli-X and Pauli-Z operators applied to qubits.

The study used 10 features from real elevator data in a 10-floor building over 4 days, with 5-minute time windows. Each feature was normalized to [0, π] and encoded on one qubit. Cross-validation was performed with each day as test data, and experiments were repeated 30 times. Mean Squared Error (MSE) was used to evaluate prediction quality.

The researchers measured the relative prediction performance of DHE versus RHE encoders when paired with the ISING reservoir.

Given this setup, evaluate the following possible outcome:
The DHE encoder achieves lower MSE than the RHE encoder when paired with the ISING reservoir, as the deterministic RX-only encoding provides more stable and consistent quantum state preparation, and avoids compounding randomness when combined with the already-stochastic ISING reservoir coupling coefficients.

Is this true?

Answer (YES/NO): YES